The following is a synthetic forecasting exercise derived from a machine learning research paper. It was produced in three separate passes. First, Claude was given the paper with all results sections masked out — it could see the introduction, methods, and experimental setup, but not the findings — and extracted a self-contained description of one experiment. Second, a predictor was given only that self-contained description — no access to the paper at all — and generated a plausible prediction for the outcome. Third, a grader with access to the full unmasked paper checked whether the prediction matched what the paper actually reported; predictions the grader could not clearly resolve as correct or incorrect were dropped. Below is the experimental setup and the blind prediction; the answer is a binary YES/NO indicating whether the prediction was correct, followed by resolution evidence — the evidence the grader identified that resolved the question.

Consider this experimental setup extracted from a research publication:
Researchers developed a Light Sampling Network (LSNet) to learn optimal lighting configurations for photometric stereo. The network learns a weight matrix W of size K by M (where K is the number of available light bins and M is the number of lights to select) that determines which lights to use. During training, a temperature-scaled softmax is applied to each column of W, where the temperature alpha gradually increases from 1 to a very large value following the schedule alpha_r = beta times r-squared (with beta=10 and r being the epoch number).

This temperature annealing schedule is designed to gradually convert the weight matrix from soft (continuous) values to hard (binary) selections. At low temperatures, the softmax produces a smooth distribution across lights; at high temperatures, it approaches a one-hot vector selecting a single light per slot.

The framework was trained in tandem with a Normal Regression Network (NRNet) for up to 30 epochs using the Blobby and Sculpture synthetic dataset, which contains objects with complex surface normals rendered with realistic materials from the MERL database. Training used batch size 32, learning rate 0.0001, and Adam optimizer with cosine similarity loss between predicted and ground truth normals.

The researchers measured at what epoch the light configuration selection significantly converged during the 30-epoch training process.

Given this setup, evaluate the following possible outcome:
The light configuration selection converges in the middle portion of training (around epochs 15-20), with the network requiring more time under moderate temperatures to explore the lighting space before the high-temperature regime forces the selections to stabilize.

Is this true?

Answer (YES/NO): NO